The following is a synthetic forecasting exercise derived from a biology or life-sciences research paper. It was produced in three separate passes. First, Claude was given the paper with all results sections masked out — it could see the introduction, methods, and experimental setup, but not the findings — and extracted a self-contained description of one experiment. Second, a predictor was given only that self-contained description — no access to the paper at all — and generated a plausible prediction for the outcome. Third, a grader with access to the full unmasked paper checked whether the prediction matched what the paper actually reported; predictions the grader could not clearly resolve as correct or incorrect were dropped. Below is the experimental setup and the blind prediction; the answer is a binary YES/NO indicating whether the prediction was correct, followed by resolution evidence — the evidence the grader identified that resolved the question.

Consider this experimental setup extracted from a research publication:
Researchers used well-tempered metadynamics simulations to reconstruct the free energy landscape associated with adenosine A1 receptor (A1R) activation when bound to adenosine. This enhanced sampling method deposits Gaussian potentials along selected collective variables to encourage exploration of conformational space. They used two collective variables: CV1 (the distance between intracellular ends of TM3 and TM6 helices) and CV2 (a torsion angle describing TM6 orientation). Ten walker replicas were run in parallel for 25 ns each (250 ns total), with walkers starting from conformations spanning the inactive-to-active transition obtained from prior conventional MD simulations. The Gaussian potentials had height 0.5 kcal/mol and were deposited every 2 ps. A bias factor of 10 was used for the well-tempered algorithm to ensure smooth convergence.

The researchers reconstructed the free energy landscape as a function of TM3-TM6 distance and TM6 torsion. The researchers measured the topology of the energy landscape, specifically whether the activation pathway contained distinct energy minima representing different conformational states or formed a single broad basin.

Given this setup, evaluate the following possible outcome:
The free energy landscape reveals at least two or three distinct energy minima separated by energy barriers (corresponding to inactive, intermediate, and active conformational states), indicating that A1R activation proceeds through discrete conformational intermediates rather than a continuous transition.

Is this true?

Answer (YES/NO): YES